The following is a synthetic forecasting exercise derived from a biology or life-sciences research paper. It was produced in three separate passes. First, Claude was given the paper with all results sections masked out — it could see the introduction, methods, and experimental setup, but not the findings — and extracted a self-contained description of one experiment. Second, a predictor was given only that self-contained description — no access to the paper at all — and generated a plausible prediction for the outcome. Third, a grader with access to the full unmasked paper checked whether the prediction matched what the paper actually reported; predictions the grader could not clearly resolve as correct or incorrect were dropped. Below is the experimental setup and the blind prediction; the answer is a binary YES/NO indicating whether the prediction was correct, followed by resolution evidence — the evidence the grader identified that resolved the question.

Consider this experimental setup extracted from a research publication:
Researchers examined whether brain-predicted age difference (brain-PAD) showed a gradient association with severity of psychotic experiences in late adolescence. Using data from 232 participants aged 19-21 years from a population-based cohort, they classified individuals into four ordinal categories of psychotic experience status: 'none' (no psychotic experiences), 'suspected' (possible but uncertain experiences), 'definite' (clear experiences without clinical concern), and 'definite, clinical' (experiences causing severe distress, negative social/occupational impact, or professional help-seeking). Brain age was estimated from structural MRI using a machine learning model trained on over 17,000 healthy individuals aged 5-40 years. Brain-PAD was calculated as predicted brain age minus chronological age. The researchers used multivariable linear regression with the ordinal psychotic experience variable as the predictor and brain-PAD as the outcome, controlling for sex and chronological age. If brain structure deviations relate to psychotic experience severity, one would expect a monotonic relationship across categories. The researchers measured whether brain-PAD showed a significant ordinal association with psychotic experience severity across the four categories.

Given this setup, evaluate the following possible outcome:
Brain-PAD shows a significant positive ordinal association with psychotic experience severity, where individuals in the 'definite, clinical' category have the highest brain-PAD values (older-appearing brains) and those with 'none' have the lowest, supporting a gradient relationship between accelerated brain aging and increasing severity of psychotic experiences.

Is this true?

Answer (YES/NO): NO